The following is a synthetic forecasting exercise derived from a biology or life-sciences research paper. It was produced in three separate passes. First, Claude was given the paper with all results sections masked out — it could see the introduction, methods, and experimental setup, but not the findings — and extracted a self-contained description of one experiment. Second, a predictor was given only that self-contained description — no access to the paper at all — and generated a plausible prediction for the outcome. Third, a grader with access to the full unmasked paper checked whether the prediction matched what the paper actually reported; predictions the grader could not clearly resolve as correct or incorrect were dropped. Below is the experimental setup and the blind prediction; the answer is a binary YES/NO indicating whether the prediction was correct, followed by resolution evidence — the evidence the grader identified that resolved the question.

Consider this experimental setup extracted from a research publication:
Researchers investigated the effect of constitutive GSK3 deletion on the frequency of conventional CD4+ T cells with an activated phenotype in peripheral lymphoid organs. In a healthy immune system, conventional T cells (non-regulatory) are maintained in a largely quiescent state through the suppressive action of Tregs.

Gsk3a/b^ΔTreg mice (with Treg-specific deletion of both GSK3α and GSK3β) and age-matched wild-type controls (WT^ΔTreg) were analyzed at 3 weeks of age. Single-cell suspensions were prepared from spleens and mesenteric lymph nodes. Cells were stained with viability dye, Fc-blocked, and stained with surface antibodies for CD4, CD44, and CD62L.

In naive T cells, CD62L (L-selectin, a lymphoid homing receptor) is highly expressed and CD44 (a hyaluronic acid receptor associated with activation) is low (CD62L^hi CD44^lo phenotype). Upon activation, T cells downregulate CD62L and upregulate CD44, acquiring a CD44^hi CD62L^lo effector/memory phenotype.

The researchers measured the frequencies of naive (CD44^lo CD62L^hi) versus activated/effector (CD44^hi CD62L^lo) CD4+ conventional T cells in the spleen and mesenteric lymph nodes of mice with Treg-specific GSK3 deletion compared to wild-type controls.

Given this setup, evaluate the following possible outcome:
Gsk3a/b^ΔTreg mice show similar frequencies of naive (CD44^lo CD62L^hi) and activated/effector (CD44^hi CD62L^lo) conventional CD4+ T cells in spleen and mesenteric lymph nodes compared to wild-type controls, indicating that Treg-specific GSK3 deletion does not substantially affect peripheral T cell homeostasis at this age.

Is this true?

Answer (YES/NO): NO